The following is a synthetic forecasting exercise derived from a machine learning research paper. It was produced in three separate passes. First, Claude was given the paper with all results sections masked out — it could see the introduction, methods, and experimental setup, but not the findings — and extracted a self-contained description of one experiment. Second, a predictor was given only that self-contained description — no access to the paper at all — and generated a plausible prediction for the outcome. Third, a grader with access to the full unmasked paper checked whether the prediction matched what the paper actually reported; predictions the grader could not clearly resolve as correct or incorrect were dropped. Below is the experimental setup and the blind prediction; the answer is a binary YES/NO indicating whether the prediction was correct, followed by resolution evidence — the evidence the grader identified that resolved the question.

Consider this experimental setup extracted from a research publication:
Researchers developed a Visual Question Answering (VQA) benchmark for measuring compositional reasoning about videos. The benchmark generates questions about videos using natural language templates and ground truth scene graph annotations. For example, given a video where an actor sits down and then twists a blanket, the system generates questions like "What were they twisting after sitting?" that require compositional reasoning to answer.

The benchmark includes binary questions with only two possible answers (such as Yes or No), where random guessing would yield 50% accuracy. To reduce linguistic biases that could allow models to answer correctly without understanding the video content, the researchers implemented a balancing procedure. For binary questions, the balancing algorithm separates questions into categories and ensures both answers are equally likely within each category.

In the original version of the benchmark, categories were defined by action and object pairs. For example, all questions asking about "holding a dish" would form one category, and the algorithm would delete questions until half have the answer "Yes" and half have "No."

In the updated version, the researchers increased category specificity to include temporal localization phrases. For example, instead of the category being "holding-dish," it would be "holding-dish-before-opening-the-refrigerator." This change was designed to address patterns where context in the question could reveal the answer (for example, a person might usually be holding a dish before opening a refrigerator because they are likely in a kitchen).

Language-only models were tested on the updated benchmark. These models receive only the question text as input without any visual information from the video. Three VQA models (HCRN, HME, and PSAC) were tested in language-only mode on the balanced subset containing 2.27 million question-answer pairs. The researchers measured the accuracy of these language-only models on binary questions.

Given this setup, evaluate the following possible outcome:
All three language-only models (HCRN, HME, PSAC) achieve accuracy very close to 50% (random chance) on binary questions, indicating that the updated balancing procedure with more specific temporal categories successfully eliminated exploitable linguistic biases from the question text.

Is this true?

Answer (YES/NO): YES